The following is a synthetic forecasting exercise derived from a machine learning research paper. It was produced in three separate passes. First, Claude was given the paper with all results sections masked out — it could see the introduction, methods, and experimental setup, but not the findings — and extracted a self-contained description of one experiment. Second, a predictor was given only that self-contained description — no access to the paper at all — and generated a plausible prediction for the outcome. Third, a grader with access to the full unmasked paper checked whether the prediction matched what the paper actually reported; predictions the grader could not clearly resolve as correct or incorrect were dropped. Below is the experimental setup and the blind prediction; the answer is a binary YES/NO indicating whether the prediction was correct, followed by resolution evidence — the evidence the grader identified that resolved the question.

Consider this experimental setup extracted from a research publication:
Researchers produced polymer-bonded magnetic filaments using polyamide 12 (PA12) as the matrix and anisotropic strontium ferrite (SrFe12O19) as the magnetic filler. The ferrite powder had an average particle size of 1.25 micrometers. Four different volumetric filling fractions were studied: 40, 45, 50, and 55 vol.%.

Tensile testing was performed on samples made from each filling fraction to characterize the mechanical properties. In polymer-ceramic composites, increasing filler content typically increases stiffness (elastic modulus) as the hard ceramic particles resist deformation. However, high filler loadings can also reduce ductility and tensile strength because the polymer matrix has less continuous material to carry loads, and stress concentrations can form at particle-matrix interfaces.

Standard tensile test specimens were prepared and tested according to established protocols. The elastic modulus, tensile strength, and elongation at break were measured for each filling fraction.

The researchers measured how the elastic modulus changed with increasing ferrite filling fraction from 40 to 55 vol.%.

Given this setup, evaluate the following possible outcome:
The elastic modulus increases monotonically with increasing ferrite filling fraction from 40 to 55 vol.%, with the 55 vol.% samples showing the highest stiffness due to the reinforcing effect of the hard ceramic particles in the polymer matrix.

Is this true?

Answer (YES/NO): YES